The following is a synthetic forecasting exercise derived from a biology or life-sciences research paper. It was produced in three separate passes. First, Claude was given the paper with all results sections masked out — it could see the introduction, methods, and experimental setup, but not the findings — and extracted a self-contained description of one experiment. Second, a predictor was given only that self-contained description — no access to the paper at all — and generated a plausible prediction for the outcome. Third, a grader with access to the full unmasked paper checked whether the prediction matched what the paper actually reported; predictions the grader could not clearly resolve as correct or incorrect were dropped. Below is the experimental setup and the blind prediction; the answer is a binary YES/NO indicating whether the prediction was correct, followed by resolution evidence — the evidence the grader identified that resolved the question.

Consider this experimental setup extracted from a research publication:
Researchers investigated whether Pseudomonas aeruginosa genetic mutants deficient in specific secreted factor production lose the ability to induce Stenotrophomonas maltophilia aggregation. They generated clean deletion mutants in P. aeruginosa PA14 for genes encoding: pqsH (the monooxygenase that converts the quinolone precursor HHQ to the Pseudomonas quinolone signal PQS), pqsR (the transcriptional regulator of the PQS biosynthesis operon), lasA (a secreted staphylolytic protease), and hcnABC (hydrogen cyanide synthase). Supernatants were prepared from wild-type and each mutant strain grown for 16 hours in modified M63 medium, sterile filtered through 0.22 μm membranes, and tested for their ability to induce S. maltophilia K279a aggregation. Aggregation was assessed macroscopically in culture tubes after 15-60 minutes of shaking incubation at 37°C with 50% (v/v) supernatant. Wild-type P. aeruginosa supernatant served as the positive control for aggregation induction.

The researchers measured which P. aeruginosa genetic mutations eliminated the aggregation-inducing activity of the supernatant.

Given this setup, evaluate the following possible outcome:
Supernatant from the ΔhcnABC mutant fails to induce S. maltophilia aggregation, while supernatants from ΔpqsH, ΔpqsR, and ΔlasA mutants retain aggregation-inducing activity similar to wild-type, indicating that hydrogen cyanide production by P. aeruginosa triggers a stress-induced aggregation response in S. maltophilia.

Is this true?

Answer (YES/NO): NO